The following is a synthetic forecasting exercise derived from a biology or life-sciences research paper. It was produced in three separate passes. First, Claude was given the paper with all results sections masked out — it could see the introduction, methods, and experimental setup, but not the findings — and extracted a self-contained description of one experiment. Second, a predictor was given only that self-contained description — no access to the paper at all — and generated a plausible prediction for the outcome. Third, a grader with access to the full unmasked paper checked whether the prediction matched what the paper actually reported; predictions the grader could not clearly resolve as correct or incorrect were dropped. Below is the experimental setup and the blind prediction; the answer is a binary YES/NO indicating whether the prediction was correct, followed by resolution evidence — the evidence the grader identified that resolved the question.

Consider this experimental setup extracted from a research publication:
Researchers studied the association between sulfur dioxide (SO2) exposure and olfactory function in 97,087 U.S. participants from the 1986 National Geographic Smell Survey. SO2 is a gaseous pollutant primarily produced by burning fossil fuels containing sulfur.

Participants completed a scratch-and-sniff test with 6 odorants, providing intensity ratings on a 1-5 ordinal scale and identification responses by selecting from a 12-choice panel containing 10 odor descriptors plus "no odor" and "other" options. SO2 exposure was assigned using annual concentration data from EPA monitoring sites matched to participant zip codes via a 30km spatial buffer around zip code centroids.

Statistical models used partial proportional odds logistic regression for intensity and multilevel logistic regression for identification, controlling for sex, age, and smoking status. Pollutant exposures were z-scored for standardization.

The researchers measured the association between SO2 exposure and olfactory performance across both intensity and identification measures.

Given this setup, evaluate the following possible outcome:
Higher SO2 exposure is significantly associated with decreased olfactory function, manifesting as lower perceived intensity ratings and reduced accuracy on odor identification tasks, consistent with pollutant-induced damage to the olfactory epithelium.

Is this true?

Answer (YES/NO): NO